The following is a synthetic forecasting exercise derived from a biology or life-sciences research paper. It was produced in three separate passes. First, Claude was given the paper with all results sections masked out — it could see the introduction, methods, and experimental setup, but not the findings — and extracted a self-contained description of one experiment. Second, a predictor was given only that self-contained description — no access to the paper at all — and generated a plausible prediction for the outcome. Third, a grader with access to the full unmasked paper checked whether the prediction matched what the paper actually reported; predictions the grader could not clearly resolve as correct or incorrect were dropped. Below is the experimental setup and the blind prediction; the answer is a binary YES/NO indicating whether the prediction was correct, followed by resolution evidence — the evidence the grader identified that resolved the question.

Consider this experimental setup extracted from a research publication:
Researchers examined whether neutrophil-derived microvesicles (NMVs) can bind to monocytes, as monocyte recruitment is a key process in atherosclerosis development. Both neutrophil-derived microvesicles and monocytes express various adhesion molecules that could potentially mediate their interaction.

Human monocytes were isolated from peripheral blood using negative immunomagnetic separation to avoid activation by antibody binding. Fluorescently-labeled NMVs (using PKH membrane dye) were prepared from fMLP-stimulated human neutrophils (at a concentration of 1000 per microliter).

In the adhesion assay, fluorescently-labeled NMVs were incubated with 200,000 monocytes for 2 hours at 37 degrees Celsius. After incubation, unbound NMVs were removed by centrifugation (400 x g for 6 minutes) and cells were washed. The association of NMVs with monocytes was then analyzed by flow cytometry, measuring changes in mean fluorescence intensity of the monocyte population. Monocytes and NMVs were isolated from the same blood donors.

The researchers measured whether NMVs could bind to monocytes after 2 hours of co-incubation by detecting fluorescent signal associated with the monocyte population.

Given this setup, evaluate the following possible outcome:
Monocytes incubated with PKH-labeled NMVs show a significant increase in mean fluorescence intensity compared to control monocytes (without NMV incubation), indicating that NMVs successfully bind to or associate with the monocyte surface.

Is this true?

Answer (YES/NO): NO